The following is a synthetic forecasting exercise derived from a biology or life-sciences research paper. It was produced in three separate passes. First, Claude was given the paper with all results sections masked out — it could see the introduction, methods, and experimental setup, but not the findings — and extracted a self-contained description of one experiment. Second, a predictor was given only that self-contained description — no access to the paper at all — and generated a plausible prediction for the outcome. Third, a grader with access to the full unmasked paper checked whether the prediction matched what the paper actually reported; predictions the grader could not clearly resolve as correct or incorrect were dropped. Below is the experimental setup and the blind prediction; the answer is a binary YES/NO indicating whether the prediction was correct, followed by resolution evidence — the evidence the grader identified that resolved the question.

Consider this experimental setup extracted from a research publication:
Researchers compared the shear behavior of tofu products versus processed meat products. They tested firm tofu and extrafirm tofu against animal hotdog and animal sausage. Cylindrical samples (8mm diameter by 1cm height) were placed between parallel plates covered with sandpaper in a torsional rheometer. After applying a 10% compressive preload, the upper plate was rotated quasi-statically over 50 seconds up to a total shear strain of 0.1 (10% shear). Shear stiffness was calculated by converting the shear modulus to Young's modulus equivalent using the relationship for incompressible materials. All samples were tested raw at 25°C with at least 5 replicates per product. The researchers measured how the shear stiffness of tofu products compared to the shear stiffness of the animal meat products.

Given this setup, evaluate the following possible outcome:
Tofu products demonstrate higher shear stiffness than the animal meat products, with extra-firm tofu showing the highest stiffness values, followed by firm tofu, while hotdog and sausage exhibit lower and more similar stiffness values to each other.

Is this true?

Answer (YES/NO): NO